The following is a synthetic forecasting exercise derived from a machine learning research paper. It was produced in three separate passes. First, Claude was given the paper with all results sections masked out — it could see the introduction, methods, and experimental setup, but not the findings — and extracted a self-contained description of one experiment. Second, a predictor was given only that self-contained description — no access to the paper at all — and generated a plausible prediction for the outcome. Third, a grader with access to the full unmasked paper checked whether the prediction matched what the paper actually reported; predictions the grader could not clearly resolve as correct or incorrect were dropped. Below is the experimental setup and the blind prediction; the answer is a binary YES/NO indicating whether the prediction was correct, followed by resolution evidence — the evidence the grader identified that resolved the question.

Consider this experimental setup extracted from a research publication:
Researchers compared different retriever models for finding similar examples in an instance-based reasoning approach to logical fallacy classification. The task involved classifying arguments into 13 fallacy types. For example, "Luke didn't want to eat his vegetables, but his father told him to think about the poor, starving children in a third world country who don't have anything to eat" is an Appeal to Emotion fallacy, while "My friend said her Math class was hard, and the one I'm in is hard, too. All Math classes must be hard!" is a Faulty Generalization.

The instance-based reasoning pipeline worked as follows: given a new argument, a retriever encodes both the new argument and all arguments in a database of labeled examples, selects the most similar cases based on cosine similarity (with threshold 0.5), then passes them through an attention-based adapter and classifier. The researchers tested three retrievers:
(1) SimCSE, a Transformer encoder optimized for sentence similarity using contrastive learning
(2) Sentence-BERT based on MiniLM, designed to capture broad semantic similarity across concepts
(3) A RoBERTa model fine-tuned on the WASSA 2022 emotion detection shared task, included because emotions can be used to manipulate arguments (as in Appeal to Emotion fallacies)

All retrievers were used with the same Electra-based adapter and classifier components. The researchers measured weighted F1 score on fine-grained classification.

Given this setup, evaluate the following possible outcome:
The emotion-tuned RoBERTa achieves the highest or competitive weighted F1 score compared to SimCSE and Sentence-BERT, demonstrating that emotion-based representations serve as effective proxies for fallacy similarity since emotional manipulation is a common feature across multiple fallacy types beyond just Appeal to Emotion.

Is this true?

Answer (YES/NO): NO